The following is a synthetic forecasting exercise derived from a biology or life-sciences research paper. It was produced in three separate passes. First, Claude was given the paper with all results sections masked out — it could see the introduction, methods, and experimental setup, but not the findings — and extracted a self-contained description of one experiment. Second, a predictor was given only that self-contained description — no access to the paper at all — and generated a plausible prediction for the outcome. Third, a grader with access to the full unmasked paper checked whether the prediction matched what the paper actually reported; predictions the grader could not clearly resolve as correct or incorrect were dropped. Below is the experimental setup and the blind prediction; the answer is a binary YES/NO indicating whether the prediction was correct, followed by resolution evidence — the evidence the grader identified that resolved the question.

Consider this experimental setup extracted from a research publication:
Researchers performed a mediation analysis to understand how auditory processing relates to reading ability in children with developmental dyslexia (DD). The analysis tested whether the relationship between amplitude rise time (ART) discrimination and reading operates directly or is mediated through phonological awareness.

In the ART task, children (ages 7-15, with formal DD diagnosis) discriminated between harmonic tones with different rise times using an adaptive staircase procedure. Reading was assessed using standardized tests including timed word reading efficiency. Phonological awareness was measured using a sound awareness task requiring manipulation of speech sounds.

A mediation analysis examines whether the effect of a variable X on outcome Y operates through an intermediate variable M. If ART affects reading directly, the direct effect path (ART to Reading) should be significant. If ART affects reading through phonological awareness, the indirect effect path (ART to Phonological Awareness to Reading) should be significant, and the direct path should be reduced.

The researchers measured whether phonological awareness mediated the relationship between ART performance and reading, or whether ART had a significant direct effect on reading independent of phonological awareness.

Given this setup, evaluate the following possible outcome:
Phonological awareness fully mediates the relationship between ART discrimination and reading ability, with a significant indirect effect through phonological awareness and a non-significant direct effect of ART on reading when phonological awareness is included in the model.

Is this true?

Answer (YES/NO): NO